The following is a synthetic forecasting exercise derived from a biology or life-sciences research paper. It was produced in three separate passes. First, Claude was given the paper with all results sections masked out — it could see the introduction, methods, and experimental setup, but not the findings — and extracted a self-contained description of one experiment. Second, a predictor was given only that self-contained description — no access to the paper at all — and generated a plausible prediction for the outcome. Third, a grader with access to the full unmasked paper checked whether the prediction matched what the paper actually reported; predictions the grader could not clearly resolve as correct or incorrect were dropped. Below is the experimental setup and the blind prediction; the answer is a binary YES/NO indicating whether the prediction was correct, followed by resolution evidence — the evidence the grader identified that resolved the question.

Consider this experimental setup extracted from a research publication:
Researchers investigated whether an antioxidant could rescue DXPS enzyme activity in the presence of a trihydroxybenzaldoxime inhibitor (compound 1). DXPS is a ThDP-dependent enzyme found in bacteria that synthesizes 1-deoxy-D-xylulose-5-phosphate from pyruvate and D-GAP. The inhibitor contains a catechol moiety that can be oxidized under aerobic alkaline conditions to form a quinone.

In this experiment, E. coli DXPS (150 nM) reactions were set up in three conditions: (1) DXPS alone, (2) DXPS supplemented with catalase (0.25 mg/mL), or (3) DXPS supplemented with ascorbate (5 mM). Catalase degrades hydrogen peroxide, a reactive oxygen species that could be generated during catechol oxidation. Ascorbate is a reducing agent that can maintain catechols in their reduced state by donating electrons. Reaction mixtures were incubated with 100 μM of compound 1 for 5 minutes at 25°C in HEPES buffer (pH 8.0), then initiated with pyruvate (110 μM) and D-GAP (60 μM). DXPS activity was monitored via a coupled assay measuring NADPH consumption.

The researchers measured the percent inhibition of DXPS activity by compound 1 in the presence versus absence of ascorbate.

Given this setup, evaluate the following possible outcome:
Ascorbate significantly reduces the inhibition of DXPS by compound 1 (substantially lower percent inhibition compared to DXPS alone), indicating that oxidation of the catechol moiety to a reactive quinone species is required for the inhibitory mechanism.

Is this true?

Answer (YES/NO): NO